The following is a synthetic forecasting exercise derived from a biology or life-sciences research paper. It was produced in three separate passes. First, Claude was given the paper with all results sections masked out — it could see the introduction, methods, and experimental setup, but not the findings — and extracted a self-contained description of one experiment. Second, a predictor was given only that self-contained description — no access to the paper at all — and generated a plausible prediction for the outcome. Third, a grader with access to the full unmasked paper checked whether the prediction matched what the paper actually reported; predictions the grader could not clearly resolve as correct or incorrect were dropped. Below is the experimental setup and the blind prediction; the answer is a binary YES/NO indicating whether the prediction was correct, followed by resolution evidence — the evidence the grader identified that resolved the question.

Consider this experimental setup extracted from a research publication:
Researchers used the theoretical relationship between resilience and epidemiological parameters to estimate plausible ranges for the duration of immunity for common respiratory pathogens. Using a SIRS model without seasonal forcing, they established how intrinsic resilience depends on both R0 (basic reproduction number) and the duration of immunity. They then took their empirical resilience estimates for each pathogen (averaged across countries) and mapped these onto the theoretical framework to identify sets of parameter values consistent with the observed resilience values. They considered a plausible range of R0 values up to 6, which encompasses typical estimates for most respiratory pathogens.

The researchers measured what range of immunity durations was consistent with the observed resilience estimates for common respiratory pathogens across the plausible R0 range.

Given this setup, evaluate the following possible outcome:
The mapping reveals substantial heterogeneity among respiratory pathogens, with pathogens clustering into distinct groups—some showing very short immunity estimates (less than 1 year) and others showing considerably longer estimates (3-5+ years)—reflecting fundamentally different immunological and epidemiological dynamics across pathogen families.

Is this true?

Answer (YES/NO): NO